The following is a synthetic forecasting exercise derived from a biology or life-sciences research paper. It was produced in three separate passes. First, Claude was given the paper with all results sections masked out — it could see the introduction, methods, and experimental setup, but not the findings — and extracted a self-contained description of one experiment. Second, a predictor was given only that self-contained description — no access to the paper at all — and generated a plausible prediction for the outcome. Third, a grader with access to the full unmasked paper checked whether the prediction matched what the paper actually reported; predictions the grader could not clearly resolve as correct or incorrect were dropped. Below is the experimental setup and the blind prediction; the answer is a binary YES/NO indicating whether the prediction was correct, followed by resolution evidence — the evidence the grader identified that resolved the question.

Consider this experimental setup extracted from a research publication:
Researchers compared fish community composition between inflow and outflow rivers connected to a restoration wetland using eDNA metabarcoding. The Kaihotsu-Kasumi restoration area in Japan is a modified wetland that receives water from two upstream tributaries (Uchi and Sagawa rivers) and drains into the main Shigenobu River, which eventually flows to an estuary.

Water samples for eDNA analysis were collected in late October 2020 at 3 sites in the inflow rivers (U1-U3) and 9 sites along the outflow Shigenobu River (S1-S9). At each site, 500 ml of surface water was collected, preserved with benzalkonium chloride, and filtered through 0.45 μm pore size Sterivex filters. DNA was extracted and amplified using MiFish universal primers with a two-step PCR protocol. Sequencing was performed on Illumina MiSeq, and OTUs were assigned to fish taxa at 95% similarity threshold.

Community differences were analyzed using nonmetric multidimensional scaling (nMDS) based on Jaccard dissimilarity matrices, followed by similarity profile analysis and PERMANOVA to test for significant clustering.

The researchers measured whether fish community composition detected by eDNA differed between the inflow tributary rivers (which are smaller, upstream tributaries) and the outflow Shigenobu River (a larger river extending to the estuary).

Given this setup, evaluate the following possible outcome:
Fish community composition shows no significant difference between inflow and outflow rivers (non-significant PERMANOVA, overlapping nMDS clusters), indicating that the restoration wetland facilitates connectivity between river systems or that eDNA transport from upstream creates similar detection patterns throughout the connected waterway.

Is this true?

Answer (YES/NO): NO